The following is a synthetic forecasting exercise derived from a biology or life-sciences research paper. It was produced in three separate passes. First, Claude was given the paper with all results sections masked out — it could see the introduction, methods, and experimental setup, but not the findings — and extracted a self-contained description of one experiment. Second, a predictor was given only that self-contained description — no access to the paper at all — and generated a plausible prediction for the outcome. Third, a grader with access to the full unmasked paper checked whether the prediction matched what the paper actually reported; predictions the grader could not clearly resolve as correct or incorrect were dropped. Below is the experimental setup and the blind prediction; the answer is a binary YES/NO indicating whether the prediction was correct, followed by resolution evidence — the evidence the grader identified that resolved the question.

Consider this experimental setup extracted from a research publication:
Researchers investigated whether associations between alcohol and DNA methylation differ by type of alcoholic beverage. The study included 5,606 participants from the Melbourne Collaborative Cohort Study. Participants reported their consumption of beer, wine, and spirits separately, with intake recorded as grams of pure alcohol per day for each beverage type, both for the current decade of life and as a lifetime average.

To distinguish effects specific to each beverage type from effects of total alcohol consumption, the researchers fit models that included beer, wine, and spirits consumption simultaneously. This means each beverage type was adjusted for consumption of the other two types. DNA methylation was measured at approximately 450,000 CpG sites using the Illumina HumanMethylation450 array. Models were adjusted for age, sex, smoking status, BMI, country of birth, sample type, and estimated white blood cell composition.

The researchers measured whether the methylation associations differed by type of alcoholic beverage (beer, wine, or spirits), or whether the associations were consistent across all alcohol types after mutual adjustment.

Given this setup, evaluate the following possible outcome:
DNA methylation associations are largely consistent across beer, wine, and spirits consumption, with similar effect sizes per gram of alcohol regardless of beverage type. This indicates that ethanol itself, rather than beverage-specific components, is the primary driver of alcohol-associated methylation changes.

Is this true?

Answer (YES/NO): NO